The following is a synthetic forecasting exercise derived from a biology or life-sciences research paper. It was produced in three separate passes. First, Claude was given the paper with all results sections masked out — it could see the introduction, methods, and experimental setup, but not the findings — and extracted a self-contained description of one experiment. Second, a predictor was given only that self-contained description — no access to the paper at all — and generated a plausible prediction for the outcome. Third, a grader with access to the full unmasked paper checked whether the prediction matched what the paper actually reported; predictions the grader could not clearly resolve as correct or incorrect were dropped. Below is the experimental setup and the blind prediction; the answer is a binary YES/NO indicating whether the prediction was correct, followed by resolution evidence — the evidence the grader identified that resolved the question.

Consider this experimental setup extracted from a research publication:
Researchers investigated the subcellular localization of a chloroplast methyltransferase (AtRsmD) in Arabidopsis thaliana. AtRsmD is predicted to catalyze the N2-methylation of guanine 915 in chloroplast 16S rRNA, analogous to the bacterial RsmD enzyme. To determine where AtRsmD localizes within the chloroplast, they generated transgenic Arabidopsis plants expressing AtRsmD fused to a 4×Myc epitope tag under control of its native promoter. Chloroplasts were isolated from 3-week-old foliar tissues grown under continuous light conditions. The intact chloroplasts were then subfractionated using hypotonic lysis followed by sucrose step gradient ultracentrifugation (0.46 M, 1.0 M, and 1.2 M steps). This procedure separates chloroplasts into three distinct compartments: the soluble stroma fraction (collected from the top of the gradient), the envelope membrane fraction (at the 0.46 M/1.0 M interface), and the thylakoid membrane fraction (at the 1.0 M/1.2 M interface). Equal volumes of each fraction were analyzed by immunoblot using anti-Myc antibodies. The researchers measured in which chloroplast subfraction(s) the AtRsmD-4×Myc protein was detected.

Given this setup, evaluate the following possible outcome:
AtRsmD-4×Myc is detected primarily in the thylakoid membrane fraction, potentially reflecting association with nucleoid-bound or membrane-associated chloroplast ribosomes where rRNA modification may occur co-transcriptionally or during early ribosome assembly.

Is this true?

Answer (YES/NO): NO